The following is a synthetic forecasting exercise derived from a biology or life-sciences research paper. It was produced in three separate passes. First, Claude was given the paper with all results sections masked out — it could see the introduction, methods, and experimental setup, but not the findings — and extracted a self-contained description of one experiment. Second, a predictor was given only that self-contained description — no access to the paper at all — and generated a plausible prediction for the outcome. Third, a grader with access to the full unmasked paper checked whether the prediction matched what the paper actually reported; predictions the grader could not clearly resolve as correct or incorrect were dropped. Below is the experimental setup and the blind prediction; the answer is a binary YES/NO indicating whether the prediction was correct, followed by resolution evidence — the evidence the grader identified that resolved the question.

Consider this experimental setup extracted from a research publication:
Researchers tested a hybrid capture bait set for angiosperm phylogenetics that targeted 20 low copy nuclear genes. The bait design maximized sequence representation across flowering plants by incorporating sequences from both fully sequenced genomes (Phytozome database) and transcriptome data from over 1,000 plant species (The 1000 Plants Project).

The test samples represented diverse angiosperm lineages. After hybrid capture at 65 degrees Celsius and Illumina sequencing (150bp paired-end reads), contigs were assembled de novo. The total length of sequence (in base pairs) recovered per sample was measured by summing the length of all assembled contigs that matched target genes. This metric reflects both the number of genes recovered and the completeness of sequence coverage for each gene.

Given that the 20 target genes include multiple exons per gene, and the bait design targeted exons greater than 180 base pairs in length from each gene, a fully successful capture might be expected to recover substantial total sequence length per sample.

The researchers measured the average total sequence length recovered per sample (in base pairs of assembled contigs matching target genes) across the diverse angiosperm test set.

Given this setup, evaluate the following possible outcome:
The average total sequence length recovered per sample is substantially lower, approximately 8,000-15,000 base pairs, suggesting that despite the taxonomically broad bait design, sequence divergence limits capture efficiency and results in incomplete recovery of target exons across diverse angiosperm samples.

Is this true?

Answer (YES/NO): NO